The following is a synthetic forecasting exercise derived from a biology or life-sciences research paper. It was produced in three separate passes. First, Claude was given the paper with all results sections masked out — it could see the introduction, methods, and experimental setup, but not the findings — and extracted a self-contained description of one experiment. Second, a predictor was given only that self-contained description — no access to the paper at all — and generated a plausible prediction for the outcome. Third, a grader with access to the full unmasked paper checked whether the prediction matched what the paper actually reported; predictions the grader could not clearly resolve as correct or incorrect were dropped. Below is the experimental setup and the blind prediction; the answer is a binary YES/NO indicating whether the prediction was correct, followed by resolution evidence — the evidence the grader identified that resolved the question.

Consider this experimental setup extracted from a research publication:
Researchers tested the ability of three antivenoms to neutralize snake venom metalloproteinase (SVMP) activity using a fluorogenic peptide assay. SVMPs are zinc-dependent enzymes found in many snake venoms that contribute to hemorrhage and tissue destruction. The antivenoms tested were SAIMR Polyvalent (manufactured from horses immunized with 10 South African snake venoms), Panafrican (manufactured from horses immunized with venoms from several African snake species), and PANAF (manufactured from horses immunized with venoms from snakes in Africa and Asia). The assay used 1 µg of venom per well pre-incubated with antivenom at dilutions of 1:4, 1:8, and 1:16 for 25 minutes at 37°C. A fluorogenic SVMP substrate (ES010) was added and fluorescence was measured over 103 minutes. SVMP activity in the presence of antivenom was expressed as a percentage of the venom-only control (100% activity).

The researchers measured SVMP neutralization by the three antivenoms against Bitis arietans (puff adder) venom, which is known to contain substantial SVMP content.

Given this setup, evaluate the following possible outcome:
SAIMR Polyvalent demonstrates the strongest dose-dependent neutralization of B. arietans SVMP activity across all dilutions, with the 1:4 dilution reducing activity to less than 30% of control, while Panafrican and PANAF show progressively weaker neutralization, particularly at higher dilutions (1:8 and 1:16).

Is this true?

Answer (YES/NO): NO